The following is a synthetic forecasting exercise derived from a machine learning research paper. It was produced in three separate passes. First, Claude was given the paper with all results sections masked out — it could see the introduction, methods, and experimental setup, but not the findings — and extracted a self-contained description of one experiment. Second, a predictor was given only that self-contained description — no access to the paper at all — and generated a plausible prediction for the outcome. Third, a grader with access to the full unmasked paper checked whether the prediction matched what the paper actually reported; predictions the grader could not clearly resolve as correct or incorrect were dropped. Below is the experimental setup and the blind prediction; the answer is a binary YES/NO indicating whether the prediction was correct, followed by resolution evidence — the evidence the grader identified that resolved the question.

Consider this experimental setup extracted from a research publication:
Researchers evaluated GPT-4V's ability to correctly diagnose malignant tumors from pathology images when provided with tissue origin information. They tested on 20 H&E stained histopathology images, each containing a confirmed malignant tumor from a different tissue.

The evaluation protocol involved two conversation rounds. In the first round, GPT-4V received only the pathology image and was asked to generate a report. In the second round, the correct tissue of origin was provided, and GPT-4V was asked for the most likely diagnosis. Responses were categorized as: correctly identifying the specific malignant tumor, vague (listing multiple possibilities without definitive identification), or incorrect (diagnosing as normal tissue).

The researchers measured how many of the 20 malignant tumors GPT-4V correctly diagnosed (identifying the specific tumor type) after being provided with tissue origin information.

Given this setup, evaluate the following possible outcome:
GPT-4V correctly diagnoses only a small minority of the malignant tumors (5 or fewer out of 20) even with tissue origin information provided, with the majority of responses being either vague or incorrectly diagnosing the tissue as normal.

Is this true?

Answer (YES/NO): YES